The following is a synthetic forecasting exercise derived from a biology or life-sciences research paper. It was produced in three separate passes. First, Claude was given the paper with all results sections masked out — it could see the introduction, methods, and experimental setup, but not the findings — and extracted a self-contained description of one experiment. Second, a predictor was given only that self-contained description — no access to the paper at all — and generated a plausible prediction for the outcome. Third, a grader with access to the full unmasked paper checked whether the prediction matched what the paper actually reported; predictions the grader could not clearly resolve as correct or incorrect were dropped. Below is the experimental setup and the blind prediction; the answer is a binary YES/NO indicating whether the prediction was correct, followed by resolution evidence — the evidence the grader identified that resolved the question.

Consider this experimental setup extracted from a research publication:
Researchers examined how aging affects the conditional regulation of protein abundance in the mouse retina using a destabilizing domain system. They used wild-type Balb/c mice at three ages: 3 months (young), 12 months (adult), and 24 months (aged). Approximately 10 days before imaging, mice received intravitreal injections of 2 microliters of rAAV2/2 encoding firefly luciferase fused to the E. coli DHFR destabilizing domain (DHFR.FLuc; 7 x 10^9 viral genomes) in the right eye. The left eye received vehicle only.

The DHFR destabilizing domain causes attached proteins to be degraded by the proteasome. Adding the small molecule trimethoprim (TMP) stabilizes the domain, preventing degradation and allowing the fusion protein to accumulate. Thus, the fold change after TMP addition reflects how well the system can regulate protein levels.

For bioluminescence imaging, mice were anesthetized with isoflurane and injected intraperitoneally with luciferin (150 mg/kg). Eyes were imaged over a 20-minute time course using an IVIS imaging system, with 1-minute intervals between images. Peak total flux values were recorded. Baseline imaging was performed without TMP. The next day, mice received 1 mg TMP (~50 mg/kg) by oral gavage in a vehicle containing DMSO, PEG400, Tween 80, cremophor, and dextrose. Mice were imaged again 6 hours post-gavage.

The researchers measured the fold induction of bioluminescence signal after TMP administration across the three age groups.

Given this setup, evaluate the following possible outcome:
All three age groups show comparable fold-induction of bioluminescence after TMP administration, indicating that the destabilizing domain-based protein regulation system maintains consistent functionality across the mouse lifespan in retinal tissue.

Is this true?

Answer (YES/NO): NO